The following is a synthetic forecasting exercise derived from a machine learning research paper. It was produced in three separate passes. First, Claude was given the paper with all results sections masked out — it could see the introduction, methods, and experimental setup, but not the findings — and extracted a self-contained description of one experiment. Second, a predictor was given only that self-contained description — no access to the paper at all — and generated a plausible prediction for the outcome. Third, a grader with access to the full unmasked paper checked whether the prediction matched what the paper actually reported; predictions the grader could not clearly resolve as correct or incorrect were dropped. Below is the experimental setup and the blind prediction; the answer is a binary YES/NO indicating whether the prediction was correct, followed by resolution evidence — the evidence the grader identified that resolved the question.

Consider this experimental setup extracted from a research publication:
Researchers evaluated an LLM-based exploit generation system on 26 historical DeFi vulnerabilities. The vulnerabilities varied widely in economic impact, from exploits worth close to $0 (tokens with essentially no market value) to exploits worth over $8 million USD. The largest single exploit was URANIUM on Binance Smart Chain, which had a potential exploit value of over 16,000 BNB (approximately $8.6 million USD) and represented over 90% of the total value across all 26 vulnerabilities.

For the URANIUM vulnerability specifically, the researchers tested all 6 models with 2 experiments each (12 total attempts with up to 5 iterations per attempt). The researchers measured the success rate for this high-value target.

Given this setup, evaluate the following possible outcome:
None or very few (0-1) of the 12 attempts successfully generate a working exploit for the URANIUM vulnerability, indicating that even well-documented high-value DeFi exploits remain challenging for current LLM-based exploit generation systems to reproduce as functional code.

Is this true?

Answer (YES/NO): NO